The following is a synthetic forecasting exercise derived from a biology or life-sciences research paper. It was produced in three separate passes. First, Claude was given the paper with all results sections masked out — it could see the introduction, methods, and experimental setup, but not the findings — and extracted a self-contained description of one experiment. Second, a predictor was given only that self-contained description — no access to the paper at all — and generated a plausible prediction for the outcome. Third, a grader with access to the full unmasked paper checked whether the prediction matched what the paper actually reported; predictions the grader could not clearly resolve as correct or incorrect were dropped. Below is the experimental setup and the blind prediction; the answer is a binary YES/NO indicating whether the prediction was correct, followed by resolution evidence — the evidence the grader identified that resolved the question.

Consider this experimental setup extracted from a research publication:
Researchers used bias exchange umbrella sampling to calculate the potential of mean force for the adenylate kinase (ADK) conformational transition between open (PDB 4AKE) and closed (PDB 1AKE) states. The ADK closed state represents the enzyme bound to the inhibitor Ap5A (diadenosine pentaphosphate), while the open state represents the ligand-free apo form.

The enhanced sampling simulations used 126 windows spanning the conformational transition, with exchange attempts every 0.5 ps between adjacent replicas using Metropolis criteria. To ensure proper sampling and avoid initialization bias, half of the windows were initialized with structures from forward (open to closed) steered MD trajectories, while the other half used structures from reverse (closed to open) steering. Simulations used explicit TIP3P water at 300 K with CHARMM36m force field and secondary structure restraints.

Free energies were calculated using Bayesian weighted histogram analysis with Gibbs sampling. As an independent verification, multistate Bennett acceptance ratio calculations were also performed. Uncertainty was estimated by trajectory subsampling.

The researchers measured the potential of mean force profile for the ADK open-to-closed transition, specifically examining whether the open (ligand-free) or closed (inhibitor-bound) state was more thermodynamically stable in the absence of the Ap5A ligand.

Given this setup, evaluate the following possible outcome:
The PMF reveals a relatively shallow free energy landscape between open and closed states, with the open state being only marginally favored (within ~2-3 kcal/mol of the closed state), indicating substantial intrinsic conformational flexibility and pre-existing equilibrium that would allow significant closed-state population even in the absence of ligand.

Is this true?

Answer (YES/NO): NO